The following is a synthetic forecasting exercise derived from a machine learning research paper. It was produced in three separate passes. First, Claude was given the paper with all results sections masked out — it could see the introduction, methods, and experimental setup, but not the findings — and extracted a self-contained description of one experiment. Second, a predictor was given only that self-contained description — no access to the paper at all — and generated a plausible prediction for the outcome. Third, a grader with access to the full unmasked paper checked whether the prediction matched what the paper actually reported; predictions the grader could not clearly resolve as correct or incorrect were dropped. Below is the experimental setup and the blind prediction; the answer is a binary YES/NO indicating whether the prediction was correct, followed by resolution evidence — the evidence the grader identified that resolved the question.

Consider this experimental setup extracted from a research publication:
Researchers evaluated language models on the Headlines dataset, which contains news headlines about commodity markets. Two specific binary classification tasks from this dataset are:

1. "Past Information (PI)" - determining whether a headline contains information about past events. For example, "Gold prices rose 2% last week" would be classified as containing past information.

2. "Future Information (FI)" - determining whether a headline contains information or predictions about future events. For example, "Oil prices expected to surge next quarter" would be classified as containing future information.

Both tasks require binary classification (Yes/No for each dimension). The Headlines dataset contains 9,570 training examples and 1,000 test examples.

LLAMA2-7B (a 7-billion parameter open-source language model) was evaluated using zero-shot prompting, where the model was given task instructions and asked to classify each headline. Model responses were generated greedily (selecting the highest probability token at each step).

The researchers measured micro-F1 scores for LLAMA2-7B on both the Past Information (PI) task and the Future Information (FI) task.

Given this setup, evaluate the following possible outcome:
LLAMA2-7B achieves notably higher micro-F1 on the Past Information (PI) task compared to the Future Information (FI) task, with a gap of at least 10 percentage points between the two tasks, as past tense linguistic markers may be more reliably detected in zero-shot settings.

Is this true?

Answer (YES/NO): YES